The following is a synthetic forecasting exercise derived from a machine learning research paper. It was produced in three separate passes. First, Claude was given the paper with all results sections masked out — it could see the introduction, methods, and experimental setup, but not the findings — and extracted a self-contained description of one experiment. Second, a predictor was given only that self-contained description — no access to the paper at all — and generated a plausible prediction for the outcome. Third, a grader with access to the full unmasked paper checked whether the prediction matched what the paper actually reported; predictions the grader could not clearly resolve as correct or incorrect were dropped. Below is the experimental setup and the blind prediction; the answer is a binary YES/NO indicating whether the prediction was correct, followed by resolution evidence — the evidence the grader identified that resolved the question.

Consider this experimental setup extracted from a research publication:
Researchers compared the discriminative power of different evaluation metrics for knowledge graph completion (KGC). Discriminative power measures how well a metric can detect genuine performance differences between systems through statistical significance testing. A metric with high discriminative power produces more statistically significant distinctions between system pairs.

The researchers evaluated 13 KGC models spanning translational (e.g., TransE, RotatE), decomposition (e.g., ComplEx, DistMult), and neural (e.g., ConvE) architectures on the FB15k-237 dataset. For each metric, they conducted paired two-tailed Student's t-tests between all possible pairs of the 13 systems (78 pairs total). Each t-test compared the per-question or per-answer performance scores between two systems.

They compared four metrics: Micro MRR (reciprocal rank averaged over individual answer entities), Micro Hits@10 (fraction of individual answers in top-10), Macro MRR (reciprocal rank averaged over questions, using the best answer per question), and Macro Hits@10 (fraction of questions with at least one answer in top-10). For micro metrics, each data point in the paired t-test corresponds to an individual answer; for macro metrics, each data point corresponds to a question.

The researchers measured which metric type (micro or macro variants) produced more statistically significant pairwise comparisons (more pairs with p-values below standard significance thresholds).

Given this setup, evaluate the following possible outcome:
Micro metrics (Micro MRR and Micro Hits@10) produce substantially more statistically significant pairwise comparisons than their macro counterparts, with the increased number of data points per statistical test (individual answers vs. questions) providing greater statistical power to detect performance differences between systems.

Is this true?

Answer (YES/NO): NO